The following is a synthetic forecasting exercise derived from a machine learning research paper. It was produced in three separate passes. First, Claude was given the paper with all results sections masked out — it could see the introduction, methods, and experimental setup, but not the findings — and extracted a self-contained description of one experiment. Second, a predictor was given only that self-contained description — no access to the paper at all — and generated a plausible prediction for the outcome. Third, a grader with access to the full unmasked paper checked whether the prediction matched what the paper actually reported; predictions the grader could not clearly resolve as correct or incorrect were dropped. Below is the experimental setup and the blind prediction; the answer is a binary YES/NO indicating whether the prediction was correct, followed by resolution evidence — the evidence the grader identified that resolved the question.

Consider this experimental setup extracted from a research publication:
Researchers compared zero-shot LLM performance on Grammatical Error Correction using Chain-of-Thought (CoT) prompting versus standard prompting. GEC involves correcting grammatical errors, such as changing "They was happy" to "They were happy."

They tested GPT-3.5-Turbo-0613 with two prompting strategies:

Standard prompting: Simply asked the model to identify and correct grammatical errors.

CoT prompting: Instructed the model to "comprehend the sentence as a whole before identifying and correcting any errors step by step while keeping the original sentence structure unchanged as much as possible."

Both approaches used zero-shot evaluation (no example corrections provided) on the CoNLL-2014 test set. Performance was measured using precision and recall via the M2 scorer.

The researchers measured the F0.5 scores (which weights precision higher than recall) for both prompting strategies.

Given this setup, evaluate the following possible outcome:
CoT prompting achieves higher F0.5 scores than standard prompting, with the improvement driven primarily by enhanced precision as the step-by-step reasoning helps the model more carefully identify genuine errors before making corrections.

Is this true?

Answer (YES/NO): NO